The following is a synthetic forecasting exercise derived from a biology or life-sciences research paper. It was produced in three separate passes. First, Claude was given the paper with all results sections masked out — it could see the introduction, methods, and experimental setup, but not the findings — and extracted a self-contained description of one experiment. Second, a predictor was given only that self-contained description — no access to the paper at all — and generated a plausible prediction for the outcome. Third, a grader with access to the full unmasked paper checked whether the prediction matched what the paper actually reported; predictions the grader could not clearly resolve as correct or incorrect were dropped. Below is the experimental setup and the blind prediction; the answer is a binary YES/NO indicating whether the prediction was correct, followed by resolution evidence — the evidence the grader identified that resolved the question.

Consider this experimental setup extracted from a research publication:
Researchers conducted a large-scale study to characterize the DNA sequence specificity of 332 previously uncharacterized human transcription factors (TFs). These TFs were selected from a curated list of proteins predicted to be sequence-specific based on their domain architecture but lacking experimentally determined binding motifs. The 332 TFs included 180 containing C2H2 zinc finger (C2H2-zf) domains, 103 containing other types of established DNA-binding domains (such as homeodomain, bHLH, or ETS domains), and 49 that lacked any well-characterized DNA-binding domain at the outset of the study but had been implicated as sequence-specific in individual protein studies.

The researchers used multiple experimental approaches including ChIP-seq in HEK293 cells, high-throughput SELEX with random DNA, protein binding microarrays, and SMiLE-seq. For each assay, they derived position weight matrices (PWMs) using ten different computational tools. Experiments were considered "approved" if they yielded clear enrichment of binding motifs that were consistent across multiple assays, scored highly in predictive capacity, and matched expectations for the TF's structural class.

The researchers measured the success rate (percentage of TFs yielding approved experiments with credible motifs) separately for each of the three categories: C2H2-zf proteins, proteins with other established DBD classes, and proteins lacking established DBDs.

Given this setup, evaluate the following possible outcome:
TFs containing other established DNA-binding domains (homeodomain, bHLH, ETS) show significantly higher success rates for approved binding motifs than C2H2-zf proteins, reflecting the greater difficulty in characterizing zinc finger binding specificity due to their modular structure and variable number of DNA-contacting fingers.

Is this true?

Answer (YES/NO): NO